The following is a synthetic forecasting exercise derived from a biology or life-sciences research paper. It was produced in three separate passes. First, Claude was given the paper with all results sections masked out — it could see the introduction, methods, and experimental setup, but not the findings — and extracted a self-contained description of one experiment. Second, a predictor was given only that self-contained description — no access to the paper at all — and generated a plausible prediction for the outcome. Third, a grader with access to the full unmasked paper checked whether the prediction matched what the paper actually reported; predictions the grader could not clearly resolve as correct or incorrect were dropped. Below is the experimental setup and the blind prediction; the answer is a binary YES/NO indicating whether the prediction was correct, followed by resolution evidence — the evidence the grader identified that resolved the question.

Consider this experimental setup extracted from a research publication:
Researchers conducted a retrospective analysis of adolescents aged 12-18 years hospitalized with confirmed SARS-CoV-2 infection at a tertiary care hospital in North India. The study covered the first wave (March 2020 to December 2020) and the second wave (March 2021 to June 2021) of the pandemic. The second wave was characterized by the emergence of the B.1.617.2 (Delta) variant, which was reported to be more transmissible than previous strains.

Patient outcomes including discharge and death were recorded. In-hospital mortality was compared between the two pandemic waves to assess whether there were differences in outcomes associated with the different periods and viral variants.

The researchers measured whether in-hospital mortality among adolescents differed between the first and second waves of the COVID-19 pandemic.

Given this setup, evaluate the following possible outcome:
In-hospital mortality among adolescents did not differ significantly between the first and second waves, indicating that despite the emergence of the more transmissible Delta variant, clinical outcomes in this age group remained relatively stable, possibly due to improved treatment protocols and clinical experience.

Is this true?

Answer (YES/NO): NO